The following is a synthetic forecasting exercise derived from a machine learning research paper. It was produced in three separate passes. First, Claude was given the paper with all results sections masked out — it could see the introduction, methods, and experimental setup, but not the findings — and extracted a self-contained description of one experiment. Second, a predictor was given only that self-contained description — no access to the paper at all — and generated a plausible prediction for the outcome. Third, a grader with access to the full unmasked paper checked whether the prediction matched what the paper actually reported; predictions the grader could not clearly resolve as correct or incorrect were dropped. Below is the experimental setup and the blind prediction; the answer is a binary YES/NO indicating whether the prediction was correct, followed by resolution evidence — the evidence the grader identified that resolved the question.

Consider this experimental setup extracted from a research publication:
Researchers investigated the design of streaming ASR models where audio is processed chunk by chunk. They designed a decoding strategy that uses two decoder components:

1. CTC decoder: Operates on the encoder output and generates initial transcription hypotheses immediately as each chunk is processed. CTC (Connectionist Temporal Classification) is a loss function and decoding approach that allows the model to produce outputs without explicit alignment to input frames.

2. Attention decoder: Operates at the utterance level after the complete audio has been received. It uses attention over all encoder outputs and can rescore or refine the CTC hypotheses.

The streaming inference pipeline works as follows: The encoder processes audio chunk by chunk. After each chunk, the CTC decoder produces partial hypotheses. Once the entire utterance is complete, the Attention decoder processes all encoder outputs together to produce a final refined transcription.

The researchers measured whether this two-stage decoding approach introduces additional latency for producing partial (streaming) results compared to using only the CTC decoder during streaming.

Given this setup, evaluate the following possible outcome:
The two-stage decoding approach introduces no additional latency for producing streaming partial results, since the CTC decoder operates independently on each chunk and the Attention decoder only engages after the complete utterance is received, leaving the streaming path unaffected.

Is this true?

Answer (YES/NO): YES